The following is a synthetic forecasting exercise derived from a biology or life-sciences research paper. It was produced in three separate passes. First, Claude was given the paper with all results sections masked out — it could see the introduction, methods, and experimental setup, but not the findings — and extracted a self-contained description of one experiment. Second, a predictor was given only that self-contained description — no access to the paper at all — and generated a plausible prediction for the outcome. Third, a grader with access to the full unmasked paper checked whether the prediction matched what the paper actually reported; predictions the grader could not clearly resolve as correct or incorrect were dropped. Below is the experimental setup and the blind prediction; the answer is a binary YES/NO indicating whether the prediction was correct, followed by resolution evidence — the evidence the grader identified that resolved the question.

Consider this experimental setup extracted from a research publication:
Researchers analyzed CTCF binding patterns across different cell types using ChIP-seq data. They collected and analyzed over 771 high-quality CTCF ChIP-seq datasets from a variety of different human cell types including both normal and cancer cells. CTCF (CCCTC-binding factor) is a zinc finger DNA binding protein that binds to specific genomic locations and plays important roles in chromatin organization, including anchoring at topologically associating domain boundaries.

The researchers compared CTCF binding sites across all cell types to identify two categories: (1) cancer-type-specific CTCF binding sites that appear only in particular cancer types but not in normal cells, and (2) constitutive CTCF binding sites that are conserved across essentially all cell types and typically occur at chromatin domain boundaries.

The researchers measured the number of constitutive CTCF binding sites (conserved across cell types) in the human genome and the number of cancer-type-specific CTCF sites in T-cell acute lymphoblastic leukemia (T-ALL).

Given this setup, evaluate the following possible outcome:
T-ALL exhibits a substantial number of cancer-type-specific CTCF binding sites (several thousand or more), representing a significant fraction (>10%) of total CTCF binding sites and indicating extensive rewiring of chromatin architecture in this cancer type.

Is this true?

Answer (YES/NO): NO